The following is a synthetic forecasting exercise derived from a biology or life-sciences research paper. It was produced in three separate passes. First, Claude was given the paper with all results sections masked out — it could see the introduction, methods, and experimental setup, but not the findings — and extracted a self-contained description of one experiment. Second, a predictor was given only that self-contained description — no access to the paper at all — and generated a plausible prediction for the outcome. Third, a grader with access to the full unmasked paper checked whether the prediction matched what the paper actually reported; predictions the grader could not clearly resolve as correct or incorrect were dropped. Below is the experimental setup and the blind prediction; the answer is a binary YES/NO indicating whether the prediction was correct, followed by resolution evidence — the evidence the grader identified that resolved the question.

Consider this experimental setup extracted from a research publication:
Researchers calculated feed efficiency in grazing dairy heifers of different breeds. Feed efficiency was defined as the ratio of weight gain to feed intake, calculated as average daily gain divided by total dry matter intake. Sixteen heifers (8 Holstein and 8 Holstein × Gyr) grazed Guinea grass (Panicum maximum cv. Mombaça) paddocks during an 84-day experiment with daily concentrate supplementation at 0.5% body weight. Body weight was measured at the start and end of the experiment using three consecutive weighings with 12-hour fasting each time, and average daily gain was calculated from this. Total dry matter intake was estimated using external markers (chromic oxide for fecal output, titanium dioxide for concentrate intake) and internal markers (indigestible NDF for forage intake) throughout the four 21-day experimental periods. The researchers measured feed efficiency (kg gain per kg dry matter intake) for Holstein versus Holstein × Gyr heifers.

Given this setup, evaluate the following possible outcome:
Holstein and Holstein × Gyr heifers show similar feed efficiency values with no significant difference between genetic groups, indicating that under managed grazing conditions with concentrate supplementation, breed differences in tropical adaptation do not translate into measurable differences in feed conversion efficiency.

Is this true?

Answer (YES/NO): NO